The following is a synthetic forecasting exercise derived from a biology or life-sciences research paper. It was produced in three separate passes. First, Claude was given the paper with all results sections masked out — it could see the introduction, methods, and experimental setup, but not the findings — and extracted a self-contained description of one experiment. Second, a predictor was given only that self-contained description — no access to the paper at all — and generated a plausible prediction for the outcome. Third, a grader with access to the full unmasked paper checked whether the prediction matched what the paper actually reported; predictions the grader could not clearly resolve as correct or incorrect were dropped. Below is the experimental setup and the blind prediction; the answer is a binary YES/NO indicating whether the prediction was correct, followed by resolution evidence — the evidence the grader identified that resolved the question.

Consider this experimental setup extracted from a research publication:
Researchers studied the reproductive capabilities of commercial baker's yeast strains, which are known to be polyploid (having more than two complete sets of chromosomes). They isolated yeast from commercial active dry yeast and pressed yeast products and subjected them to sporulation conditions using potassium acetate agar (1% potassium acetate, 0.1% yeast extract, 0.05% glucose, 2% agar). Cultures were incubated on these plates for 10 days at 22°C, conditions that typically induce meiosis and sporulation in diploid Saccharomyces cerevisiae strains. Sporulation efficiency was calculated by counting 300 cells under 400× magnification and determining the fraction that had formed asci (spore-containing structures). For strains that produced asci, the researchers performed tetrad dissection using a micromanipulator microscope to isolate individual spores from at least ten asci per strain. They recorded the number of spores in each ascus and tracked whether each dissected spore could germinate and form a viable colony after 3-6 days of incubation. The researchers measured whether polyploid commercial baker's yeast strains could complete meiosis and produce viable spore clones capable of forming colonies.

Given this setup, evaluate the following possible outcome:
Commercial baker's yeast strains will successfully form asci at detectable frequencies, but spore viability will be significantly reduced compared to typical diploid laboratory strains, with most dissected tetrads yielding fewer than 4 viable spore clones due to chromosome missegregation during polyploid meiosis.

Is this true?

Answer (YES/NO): NO